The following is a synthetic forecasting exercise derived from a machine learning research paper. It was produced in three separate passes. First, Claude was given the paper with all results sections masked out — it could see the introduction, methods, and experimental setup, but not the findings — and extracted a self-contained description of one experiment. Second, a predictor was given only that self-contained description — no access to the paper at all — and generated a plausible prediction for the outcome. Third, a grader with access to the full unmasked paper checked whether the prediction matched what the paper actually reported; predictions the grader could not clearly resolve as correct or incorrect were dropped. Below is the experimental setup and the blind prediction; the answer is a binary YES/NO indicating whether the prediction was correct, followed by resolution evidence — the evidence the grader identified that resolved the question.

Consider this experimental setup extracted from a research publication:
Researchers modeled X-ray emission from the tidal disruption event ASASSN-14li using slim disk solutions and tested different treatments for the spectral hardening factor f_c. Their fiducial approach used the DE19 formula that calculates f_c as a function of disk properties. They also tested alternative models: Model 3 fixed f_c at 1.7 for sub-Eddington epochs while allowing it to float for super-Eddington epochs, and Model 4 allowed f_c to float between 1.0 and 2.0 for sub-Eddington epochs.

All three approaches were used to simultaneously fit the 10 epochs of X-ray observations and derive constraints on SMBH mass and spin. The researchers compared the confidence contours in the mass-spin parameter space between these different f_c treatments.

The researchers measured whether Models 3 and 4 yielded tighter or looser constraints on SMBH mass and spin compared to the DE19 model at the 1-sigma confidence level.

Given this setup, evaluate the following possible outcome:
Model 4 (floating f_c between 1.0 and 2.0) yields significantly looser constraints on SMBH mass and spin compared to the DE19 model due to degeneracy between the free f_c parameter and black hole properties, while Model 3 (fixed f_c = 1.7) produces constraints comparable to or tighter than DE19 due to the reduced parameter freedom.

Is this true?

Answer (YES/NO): NO